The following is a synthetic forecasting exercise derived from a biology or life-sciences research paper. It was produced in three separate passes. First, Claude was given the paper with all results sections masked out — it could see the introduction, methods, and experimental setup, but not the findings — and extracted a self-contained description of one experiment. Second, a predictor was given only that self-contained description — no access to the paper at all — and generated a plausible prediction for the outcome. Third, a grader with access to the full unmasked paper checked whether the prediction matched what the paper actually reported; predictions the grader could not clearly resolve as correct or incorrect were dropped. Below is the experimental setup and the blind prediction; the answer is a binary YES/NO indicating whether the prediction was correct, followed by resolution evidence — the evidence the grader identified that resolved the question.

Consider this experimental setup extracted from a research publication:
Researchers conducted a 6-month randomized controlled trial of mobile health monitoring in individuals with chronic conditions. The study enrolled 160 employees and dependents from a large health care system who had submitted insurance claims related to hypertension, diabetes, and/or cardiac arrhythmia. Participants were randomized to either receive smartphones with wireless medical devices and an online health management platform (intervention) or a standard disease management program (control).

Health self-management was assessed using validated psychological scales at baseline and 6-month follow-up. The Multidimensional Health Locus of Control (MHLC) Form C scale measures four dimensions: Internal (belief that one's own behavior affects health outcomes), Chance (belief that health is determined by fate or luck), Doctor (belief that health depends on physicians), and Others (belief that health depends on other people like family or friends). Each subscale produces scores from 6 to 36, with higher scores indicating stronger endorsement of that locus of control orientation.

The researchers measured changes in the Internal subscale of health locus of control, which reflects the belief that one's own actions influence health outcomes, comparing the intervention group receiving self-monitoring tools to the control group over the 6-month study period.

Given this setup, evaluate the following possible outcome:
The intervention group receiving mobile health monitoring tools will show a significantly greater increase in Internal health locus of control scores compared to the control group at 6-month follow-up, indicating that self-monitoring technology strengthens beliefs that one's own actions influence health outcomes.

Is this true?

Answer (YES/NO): NO